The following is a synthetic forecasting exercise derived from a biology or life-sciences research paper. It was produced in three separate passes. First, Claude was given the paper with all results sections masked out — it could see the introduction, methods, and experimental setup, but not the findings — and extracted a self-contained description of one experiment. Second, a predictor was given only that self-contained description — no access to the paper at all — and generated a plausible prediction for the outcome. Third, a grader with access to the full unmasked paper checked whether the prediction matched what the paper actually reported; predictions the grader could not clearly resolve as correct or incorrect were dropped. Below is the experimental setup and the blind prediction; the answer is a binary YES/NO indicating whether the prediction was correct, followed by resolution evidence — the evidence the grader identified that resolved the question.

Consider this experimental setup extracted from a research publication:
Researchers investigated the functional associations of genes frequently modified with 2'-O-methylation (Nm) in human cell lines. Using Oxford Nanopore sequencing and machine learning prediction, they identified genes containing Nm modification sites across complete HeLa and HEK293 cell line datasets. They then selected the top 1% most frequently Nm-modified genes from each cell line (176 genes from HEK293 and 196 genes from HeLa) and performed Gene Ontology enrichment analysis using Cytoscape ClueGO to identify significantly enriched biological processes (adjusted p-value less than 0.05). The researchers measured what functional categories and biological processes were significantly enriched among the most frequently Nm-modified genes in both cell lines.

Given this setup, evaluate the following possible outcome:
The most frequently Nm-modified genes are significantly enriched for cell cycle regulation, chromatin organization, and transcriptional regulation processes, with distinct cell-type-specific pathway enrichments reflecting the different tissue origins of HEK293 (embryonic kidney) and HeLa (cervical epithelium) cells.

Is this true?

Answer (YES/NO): NO